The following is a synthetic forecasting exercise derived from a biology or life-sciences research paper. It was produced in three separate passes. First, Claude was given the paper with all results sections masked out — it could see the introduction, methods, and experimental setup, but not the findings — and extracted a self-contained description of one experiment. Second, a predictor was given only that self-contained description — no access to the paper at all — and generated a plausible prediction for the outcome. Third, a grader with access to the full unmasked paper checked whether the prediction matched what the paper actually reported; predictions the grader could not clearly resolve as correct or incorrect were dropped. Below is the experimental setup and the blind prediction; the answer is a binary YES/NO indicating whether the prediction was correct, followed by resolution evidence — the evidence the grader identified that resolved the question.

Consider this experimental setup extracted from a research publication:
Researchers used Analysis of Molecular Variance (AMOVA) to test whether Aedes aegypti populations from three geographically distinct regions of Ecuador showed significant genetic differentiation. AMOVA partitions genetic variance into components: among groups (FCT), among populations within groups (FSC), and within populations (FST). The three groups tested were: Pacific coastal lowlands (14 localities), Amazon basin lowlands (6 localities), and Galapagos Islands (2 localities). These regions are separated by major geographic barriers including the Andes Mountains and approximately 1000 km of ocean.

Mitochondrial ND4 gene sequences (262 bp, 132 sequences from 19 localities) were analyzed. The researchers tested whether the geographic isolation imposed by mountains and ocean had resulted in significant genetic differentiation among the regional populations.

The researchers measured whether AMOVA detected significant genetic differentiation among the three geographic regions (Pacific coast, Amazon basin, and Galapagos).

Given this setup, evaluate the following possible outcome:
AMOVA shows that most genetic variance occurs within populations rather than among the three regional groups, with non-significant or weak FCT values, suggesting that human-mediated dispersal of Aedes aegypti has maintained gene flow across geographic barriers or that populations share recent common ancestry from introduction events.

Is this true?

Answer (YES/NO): YES